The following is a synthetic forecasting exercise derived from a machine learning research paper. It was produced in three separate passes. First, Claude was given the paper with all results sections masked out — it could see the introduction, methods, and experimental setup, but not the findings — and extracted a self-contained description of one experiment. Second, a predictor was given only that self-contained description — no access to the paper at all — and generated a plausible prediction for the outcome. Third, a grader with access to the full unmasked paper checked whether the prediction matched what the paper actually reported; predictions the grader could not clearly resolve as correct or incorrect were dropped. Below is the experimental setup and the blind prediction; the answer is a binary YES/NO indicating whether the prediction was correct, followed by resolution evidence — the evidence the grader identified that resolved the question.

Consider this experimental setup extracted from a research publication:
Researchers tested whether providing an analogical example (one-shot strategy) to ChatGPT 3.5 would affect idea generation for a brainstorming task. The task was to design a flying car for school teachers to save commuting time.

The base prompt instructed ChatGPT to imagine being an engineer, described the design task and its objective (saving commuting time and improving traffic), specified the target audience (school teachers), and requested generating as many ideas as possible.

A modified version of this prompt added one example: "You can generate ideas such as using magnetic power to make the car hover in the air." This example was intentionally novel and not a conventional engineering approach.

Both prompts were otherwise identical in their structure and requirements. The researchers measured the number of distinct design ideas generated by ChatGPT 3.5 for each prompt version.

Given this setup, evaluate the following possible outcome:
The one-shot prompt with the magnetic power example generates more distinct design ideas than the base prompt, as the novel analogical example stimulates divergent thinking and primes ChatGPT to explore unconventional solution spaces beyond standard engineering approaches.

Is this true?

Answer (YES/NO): NO